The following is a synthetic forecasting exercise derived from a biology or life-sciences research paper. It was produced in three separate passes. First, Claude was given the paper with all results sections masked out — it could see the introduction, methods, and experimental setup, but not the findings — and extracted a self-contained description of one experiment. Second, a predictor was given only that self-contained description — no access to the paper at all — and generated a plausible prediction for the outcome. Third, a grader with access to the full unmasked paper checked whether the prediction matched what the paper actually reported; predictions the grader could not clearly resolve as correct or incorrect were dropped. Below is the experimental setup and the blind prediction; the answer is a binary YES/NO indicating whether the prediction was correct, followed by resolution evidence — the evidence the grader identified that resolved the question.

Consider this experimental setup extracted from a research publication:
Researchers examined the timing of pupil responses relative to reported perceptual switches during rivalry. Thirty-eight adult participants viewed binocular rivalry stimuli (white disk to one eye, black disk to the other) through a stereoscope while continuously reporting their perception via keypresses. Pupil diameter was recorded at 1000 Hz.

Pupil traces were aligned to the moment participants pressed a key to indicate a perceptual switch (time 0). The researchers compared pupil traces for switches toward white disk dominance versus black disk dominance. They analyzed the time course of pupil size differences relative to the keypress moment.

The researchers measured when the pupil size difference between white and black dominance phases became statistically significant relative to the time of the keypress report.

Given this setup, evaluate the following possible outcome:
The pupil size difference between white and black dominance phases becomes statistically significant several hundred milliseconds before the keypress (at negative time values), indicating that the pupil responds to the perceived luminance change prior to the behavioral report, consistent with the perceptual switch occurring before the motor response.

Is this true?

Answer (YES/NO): YES